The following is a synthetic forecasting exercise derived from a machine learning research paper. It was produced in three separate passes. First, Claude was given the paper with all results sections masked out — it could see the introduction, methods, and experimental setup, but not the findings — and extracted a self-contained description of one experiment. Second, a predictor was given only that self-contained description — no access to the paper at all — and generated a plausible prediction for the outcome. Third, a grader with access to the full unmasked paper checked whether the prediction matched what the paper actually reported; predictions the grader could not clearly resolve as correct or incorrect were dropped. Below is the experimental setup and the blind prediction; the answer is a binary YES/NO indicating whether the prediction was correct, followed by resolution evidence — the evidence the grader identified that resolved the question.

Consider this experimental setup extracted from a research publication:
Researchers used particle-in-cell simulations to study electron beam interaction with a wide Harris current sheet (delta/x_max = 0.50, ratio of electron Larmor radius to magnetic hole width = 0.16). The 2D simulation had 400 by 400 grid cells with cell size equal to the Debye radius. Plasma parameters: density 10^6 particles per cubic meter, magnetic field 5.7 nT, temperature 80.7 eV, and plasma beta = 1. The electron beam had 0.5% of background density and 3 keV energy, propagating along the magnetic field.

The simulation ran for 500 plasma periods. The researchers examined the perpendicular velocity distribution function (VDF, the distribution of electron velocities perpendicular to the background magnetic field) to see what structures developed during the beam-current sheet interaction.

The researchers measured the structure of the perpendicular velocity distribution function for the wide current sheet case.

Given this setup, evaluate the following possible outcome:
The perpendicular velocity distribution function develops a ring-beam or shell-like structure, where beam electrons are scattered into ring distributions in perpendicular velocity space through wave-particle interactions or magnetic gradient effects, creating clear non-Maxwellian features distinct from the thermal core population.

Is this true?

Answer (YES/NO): NO